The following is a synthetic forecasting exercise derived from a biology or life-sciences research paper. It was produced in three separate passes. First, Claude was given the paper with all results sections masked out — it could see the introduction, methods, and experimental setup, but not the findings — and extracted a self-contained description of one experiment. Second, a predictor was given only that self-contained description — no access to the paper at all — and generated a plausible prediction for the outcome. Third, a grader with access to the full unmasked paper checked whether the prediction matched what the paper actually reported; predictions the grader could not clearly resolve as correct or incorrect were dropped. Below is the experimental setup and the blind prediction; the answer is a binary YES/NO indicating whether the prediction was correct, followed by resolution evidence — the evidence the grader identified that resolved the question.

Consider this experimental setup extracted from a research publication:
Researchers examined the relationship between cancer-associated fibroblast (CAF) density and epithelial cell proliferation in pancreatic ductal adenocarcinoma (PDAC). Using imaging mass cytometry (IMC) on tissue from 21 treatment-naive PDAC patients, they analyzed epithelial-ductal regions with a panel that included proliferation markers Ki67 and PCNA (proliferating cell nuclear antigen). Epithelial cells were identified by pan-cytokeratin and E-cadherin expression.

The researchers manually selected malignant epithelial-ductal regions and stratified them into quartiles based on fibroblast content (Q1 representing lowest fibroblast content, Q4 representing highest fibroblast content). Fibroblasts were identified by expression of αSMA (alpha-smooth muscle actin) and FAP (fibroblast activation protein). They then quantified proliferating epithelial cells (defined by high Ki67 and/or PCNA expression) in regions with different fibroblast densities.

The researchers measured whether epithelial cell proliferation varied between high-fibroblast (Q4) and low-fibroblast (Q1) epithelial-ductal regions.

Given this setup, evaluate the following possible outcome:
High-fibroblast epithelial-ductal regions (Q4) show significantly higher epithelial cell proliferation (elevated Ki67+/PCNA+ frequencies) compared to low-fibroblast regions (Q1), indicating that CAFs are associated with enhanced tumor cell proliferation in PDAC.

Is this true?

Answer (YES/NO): YES